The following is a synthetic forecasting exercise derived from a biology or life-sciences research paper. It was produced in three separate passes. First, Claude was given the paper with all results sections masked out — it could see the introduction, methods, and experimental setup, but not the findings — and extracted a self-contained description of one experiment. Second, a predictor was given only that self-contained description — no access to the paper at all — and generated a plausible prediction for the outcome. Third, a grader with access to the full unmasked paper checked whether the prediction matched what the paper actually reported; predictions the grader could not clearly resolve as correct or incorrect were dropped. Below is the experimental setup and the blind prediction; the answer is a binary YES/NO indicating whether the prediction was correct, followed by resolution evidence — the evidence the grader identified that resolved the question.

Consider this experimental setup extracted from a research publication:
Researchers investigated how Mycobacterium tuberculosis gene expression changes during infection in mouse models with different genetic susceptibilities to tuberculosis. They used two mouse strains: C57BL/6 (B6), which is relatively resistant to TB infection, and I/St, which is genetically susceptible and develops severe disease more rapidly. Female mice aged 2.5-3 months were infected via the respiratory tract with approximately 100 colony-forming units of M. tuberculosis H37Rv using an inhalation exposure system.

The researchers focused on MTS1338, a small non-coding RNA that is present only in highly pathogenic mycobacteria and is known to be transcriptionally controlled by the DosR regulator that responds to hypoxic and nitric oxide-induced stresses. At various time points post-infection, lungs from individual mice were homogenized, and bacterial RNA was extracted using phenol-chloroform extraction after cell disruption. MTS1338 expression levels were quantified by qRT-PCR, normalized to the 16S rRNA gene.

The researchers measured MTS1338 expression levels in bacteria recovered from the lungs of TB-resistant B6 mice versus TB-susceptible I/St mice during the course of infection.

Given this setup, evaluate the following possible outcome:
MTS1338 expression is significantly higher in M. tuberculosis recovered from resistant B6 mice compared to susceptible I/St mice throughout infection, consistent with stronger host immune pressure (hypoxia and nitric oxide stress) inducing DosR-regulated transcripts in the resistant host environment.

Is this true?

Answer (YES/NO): NO